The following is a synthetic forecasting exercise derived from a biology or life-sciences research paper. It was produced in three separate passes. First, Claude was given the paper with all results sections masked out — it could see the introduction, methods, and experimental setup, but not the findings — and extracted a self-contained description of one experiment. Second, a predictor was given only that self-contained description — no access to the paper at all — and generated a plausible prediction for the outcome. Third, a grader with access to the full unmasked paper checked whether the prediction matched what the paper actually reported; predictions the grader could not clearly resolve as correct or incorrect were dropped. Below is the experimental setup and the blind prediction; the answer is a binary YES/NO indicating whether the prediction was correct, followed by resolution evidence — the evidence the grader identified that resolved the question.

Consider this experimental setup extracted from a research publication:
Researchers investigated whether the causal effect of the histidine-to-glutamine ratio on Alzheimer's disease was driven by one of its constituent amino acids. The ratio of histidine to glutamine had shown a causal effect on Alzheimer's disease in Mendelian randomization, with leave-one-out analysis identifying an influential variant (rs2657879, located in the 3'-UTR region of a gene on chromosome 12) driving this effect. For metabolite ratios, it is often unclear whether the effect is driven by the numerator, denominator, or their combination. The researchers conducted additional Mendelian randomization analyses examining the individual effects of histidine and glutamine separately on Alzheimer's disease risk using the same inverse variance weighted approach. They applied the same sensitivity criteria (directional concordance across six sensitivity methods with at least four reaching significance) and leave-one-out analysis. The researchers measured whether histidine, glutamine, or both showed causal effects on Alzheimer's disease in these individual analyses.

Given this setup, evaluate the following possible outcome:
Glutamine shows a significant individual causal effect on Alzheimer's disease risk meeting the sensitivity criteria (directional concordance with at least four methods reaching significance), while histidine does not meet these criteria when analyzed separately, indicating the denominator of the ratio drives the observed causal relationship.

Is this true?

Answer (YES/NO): YES